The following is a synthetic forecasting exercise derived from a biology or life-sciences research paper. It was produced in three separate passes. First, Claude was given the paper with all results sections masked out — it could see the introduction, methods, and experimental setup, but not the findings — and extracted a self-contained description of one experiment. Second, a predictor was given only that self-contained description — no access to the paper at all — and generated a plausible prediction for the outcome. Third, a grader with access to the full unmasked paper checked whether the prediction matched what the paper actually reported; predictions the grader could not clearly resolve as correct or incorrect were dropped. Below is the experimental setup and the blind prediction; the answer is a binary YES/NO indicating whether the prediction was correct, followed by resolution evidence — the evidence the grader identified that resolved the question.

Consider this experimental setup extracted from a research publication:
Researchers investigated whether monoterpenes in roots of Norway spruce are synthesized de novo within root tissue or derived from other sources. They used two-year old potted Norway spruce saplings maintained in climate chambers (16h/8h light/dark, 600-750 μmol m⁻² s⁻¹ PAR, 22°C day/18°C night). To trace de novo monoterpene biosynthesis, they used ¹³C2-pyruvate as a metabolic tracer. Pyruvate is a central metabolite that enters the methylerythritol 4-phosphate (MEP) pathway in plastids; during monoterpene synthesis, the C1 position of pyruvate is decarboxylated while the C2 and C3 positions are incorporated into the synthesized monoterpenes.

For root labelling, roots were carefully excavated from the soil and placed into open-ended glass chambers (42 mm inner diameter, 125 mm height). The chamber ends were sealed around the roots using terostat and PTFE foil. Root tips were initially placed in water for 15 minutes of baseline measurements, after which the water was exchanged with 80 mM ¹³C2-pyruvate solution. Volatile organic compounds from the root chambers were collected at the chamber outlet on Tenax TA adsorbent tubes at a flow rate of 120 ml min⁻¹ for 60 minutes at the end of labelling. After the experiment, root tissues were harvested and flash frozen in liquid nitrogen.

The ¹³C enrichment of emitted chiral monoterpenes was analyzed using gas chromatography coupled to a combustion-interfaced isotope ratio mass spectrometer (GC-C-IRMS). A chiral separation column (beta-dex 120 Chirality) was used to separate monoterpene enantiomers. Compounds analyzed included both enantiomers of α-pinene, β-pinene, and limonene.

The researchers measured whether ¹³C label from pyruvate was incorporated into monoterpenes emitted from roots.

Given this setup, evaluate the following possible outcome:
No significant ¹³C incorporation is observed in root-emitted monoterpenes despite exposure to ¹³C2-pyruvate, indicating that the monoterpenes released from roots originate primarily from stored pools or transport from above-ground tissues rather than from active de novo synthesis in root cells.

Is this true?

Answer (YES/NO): YES